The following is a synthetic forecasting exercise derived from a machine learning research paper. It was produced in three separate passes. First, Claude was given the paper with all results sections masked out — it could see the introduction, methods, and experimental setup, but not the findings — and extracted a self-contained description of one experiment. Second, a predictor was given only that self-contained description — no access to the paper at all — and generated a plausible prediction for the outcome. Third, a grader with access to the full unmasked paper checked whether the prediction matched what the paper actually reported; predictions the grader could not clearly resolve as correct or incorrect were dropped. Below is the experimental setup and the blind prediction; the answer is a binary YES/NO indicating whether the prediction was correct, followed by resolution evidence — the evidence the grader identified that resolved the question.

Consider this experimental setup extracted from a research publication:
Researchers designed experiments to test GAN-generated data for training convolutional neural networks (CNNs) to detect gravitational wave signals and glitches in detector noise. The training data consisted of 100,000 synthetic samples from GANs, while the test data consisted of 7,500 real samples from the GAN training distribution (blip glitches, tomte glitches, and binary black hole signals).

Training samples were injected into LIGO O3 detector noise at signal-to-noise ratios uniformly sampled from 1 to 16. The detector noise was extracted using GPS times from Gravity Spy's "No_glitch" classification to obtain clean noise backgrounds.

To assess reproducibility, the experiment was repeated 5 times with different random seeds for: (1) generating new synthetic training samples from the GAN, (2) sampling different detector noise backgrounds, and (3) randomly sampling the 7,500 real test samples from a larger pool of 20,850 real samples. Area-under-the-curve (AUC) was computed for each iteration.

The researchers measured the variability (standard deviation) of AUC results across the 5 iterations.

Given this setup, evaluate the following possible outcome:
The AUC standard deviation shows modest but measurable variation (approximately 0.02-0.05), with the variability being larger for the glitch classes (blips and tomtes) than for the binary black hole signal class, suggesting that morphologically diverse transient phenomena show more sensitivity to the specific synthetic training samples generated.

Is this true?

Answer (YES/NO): NO